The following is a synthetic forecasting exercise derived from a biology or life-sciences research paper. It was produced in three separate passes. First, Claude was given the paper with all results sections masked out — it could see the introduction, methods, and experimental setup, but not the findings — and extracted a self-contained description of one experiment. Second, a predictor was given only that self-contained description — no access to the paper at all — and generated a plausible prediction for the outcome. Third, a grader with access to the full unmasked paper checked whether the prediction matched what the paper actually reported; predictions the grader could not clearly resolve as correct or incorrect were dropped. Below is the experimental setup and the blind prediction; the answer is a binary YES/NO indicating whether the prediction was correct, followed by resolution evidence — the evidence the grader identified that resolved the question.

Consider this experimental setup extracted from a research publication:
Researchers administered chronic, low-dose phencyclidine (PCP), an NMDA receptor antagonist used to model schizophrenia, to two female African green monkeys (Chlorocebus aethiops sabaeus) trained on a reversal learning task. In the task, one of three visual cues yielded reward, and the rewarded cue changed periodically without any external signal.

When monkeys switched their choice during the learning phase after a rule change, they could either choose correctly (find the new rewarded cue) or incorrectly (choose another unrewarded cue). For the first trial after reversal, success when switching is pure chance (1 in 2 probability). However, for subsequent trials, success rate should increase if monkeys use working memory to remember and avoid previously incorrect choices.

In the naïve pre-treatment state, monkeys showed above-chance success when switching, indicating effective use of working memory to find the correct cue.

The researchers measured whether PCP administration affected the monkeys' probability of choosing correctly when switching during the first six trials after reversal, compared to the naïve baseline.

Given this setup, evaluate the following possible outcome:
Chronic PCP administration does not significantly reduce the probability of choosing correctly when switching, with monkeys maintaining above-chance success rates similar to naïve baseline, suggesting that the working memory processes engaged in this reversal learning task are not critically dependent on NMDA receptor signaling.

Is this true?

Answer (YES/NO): NO